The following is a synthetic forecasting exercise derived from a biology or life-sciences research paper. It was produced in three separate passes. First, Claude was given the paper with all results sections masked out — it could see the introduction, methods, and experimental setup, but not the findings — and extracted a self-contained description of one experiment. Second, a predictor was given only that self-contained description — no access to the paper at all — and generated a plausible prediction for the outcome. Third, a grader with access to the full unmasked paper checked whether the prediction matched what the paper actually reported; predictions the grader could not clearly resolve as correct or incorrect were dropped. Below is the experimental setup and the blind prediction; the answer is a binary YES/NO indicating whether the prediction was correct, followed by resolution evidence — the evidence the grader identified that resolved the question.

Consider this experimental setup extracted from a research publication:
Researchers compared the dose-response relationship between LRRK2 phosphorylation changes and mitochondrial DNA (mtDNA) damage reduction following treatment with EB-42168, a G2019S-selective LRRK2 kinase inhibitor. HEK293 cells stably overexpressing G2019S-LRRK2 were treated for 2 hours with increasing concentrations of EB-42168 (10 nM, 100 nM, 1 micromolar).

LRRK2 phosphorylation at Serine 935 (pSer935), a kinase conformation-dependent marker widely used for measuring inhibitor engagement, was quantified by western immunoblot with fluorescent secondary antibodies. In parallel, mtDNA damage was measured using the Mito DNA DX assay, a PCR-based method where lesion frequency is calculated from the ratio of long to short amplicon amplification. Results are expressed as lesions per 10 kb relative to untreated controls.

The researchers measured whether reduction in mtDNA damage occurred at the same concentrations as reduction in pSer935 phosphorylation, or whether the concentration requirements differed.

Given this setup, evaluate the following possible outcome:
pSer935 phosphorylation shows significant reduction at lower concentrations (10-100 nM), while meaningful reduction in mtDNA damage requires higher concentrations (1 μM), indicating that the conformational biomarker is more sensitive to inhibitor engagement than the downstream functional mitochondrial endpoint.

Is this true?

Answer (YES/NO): NO